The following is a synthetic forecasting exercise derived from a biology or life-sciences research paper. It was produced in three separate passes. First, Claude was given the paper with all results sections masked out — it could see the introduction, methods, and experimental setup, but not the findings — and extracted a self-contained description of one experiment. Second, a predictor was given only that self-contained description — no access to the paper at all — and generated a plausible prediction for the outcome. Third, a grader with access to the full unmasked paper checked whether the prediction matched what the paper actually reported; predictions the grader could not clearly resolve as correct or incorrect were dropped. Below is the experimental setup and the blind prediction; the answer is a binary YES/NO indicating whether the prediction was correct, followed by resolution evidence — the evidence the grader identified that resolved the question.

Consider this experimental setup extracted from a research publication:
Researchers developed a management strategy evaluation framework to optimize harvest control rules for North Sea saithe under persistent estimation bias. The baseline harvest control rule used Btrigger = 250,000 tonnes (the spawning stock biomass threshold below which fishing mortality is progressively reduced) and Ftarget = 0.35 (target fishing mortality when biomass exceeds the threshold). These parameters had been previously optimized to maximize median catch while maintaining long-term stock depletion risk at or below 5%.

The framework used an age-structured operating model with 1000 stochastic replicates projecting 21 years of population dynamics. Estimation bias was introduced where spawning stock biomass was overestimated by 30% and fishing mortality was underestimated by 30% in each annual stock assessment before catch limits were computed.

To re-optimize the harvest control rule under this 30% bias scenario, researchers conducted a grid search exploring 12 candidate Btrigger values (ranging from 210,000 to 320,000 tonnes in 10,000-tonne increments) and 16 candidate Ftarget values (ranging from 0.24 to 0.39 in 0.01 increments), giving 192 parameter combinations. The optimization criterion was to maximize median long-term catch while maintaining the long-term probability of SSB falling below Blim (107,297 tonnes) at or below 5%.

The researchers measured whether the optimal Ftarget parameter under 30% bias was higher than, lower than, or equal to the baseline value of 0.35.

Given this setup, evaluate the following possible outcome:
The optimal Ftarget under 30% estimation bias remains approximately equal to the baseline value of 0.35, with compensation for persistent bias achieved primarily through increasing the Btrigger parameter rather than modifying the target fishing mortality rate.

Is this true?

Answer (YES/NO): NO